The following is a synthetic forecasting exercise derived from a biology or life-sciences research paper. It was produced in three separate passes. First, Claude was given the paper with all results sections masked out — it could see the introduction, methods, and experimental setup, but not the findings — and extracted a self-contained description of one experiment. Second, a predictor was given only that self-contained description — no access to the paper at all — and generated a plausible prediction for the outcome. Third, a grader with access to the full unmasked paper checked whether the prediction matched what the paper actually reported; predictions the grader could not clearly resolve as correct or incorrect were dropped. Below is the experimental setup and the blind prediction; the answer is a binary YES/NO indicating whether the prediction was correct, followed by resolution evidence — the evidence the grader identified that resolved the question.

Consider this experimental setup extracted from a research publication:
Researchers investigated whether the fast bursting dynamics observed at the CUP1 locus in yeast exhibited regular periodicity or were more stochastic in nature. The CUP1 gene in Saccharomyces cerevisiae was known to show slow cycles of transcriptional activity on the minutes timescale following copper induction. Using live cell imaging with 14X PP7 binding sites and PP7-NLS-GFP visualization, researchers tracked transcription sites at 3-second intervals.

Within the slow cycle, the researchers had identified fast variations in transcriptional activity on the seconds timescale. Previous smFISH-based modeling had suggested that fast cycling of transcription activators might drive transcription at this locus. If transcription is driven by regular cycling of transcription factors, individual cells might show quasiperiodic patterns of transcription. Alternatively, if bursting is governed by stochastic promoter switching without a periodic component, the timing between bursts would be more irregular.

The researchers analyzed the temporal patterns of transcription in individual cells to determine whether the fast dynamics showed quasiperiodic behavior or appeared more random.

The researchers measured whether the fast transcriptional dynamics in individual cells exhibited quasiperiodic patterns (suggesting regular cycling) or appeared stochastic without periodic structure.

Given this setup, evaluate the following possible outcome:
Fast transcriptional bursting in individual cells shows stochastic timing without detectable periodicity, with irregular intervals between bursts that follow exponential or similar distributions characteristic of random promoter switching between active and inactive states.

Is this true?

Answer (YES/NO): NO